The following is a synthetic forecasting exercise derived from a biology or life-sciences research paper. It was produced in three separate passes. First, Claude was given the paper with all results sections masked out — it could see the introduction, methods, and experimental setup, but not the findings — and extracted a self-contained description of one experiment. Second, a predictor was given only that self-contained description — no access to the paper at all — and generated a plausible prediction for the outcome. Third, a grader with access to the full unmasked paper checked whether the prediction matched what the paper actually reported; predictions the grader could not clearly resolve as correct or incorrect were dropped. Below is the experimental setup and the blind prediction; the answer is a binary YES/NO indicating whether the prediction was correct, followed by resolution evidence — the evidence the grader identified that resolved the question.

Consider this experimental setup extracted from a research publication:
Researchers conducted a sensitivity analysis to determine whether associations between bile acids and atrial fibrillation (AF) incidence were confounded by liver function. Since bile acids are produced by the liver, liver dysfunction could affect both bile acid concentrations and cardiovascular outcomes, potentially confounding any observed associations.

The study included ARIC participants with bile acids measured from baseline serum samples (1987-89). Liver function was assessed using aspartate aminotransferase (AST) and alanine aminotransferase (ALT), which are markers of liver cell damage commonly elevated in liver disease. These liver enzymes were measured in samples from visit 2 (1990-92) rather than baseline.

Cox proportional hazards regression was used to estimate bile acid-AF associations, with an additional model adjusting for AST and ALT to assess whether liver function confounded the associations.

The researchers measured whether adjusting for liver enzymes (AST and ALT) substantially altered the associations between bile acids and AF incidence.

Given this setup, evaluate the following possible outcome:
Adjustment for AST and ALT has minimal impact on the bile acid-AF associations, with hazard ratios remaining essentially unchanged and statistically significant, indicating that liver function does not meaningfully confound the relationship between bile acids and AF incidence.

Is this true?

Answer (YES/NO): YES